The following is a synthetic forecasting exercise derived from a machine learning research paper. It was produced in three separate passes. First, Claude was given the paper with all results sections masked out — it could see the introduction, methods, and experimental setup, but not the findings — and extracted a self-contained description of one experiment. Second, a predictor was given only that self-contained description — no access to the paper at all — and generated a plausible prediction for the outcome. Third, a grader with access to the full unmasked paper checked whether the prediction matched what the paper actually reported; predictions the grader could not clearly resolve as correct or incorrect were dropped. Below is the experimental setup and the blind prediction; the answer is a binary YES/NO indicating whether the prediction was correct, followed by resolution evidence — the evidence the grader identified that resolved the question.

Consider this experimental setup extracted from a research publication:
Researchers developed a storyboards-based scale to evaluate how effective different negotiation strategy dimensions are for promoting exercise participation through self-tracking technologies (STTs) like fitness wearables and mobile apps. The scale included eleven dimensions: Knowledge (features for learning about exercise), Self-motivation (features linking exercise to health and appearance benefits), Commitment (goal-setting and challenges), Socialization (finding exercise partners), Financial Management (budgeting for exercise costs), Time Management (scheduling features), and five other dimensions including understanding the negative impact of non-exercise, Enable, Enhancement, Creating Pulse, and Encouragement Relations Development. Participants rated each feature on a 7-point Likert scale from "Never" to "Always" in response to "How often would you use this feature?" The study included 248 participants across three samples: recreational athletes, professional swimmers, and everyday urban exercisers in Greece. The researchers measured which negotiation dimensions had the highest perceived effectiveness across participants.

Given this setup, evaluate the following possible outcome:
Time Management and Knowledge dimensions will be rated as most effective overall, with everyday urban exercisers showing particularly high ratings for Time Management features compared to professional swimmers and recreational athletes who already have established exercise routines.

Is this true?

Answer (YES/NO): NO